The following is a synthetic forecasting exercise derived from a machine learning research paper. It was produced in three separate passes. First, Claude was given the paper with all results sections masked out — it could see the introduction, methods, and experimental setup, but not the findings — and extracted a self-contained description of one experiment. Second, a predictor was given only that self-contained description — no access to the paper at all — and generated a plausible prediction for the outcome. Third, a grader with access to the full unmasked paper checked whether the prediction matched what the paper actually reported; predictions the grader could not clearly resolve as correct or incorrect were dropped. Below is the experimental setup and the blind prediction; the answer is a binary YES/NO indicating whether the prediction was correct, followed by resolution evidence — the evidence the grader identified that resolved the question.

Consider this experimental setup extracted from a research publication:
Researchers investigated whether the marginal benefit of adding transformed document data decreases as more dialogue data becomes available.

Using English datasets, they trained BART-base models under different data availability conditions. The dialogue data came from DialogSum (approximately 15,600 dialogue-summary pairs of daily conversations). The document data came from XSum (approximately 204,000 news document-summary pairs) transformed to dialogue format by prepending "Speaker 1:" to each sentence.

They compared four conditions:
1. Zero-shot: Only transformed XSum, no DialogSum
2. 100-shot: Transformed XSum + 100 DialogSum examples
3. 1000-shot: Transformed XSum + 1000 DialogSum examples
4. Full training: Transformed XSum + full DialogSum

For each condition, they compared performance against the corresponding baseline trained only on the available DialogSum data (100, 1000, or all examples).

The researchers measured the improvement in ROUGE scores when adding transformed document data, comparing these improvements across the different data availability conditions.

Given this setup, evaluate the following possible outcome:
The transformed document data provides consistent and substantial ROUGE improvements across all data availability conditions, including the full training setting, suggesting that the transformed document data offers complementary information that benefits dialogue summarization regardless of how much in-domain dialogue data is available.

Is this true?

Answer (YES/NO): NO